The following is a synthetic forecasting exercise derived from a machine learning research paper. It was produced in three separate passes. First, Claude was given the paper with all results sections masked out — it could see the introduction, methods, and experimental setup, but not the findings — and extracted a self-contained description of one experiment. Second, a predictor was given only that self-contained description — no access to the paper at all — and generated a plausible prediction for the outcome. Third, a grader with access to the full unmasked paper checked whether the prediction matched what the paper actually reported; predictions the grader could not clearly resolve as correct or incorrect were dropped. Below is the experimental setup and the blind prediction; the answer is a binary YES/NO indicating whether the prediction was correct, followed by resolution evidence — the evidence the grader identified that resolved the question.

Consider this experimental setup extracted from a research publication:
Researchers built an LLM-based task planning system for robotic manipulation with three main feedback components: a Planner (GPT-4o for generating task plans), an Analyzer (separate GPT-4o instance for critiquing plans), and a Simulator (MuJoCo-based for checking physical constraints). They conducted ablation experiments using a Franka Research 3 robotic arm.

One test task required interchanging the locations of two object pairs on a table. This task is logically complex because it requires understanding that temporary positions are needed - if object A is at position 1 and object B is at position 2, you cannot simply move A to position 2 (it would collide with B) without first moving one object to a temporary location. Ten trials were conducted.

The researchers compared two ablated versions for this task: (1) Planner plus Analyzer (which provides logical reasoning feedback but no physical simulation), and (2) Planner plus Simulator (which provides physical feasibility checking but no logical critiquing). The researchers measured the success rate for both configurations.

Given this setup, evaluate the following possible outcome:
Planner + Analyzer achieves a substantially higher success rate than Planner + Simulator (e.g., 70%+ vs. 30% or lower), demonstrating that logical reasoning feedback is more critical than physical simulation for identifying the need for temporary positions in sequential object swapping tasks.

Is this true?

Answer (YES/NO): NO